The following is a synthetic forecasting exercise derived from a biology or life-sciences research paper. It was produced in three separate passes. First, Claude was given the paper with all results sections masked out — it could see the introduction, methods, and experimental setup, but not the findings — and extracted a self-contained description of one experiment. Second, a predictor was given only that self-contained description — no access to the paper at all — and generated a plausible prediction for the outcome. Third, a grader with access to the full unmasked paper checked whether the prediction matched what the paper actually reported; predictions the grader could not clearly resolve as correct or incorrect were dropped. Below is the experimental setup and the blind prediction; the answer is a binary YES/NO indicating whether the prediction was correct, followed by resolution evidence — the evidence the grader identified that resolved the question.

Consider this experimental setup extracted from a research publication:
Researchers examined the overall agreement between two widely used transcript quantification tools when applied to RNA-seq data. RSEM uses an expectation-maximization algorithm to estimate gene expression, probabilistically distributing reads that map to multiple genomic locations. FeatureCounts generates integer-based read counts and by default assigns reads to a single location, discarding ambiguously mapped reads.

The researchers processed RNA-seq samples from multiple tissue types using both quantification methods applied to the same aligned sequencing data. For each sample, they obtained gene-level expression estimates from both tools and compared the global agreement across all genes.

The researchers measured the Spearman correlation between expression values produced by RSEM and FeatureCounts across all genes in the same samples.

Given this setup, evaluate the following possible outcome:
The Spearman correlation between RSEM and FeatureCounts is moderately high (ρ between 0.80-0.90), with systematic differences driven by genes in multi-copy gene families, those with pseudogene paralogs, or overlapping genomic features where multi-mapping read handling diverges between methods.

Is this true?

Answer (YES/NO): NO